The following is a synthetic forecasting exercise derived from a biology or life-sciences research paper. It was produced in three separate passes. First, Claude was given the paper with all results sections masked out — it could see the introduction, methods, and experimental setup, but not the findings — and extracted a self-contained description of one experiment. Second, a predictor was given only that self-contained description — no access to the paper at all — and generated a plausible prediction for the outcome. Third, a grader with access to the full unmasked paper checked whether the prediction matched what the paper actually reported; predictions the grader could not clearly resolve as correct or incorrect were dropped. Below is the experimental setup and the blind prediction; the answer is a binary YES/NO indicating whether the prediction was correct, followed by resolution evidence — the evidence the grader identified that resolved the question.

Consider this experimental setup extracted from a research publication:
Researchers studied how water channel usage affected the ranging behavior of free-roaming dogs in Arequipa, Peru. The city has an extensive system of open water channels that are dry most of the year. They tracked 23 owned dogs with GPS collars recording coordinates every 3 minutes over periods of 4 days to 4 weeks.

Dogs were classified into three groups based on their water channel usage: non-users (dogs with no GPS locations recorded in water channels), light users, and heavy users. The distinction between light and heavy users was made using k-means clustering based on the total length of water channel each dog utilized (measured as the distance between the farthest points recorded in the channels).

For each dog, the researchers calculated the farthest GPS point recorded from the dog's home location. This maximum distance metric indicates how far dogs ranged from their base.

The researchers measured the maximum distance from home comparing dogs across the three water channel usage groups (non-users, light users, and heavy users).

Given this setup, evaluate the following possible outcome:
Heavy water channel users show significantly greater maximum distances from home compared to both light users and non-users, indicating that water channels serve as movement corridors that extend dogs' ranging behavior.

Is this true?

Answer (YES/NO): YES